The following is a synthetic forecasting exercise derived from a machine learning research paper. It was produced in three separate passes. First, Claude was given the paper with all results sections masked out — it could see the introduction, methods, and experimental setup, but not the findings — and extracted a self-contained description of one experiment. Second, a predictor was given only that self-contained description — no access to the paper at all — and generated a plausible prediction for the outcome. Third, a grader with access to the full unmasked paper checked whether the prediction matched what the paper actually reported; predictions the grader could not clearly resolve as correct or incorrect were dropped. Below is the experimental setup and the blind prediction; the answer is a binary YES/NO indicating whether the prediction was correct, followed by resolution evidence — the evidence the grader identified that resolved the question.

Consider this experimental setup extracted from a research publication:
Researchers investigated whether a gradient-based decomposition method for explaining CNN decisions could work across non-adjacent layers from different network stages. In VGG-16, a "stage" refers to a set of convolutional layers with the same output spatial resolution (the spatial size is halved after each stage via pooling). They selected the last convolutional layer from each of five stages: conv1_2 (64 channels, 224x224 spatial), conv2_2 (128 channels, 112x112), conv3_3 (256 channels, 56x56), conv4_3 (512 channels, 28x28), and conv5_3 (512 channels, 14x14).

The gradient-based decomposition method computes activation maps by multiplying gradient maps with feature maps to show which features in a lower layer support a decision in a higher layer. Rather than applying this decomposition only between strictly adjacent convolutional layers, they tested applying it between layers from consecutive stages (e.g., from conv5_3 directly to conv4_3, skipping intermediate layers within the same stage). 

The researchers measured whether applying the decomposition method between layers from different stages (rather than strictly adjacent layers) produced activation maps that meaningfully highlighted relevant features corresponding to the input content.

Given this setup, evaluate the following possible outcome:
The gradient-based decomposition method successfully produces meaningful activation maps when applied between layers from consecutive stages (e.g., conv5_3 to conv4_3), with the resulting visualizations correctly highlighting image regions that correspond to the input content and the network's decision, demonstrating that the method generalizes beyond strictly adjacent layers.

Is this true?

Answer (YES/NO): YES